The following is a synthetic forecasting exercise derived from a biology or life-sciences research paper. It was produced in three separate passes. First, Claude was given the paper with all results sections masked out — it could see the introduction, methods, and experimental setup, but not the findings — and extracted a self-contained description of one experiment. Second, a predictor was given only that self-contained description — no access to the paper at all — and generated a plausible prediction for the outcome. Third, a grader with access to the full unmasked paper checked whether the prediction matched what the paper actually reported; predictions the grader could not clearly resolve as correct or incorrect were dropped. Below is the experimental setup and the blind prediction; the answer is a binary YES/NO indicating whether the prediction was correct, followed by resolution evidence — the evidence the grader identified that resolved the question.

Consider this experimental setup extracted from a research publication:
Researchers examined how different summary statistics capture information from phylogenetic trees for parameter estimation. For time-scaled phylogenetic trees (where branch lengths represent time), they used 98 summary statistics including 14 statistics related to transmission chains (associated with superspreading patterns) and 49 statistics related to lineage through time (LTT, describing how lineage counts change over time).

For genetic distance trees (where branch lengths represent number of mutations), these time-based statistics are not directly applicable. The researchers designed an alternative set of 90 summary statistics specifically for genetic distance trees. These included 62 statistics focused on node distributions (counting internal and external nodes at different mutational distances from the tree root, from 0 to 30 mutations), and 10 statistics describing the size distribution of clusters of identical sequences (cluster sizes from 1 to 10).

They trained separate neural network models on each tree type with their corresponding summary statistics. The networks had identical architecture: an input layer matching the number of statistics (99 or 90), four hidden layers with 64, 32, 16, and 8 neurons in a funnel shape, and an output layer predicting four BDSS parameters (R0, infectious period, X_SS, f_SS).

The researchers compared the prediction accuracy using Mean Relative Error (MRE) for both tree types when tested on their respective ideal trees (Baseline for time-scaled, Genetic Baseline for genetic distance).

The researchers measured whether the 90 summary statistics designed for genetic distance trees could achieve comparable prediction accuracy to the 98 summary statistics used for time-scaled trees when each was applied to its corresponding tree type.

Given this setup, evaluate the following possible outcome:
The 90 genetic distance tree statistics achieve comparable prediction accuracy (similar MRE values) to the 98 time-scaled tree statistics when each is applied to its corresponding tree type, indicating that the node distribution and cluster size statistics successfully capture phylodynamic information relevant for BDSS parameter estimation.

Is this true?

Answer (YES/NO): NO